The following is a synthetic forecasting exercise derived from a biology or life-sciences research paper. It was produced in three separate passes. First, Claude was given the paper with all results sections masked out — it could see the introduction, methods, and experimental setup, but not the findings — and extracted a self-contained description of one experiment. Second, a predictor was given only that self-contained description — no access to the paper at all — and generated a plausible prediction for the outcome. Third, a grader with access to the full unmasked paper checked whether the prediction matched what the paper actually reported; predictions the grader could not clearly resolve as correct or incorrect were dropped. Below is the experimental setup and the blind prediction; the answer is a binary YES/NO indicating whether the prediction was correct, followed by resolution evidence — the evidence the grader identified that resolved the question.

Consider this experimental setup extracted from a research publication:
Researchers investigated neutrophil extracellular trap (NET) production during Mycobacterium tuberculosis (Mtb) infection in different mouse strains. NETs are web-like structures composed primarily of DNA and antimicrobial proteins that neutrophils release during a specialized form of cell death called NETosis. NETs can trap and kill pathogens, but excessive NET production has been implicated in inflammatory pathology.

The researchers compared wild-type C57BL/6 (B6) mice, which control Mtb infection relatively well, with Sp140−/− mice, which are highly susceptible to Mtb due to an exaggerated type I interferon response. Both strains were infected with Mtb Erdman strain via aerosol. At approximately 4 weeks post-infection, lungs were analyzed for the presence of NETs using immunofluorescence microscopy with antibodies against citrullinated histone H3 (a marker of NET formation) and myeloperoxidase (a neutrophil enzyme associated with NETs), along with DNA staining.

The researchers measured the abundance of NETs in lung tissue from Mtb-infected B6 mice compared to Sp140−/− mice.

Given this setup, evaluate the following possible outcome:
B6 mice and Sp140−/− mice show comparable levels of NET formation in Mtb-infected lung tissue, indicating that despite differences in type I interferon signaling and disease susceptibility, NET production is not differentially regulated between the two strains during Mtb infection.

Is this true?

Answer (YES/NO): NO